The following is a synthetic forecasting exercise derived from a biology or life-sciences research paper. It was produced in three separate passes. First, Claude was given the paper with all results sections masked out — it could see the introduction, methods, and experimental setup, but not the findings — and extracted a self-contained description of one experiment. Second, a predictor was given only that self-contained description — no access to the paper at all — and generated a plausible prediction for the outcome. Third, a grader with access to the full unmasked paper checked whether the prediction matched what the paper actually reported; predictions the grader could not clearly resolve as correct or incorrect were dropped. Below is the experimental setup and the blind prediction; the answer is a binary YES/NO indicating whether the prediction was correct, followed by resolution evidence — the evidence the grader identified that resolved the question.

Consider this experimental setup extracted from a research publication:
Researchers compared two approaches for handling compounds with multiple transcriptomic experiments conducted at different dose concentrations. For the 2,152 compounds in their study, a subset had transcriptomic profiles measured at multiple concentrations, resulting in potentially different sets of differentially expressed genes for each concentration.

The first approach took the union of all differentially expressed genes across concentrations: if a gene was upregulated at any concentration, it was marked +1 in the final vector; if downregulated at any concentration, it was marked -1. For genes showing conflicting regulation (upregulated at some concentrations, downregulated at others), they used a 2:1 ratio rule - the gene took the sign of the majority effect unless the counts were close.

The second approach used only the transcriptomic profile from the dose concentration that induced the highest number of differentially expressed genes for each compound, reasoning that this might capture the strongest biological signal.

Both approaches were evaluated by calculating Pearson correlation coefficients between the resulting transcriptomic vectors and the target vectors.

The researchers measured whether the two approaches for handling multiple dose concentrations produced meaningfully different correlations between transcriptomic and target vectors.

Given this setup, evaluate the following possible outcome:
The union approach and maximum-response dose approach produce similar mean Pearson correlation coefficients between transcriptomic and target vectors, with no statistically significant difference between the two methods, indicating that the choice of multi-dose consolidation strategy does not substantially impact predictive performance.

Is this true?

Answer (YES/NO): YES